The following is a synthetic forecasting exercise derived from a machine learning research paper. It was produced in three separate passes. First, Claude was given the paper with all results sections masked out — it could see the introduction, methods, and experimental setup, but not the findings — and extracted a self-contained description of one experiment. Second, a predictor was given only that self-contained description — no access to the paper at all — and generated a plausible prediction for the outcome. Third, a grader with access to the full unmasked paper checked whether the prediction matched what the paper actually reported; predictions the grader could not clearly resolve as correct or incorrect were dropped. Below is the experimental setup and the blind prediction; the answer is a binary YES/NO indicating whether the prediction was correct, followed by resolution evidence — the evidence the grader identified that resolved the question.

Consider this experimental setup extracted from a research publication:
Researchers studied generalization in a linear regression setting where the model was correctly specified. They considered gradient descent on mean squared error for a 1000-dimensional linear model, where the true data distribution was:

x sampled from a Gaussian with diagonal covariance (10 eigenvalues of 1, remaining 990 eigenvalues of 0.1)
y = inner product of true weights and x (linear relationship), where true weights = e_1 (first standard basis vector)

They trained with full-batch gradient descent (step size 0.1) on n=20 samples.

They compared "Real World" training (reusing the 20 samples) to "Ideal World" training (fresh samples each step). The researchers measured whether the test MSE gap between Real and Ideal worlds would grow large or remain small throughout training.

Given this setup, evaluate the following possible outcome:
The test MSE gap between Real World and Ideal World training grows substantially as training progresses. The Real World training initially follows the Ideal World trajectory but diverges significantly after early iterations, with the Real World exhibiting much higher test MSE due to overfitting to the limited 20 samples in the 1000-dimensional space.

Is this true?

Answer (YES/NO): YES